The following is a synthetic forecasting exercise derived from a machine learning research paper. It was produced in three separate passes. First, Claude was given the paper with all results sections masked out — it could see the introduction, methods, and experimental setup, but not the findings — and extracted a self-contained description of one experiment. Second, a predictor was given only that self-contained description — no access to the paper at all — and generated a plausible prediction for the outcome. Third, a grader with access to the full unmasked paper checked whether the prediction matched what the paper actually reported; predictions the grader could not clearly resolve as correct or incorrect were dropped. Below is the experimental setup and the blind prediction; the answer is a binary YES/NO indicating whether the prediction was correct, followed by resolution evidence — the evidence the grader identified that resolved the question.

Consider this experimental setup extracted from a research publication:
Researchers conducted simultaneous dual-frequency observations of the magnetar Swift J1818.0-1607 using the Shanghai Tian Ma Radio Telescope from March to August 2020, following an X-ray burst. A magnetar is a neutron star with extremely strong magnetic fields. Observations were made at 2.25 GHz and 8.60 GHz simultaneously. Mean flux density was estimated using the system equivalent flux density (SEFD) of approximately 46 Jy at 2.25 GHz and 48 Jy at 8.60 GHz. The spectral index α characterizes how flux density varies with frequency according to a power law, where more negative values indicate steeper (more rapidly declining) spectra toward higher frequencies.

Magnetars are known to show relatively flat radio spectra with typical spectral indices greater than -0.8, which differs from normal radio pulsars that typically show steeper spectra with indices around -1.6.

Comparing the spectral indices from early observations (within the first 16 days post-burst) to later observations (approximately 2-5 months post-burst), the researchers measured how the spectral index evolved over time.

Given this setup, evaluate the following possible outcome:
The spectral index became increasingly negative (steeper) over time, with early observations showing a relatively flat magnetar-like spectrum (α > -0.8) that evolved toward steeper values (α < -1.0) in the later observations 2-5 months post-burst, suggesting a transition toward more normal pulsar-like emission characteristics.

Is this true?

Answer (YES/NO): NO